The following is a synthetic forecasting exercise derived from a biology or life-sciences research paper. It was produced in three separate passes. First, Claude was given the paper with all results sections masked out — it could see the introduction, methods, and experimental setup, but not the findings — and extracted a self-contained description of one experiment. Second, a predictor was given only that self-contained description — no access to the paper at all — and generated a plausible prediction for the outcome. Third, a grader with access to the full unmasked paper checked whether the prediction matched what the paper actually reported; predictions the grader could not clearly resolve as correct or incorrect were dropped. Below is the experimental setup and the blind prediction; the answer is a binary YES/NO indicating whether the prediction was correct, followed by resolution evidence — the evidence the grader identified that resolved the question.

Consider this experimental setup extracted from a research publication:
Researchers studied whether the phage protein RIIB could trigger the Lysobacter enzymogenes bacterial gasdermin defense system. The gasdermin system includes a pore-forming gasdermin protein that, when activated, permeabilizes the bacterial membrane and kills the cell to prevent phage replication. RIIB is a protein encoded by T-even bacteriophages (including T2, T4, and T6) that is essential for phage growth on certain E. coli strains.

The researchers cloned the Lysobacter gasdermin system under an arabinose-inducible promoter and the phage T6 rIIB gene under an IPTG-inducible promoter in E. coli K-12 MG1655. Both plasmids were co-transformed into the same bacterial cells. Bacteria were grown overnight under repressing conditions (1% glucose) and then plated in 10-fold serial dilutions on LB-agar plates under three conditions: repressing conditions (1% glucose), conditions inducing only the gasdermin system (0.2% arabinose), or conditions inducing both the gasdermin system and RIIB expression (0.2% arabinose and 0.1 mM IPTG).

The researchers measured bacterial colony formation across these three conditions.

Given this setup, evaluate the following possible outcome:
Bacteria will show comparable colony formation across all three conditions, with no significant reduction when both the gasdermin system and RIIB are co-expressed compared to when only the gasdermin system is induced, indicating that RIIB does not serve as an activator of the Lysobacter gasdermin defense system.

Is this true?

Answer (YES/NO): NO